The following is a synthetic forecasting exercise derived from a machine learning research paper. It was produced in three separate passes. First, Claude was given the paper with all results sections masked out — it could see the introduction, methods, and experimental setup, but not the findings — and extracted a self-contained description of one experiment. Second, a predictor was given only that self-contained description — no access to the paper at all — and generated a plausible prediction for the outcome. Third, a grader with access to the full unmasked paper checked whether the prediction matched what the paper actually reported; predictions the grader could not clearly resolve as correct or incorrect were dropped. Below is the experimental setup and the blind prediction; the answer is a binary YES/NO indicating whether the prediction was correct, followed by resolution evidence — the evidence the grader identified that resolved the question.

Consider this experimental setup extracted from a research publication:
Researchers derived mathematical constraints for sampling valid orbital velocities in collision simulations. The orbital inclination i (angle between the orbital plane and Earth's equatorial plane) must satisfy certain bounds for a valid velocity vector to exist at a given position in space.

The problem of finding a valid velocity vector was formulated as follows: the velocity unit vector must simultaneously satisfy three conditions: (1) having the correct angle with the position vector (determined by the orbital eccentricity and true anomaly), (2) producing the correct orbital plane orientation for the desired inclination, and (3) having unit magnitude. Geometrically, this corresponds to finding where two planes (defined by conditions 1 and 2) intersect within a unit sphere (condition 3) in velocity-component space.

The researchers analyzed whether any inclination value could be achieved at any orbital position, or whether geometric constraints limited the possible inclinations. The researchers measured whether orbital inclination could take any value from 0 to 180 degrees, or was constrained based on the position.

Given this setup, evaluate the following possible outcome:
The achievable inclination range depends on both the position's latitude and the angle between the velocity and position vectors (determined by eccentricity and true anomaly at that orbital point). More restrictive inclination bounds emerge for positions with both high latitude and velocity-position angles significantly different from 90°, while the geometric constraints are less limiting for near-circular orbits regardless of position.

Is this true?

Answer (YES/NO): NO